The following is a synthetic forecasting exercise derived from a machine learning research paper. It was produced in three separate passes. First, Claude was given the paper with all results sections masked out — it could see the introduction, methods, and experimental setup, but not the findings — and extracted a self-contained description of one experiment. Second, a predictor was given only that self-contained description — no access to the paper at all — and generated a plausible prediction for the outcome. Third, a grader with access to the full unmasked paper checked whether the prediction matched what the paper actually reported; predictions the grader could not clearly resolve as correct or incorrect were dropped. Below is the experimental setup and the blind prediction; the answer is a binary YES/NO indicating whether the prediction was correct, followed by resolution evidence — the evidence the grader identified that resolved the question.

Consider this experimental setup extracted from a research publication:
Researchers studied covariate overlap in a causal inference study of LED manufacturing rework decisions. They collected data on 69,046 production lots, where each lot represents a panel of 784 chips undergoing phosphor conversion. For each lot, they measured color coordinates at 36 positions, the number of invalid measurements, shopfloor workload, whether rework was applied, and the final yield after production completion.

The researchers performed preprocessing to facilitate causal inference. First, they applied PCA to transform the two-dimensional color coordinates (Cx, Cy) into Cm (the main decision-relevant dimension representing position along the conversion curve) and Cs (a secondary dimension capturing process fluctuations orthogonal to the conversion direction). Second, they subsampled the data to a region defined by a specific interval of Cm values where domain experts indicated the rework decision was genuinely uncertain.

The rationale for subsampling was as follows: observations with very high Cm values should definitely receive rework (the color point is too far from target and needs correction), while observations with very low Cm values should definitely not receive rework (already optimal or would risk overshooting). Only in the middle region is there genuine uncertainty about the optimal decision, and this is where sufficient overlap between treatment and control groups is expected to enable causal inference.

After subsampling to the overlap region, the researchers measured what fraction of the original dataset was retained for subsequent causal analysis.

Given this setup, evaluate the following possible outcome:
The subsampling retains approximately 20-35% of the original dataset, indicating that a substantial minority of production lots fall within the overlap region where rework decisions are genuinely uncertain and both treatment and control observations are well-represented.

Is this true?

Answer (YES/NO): NO